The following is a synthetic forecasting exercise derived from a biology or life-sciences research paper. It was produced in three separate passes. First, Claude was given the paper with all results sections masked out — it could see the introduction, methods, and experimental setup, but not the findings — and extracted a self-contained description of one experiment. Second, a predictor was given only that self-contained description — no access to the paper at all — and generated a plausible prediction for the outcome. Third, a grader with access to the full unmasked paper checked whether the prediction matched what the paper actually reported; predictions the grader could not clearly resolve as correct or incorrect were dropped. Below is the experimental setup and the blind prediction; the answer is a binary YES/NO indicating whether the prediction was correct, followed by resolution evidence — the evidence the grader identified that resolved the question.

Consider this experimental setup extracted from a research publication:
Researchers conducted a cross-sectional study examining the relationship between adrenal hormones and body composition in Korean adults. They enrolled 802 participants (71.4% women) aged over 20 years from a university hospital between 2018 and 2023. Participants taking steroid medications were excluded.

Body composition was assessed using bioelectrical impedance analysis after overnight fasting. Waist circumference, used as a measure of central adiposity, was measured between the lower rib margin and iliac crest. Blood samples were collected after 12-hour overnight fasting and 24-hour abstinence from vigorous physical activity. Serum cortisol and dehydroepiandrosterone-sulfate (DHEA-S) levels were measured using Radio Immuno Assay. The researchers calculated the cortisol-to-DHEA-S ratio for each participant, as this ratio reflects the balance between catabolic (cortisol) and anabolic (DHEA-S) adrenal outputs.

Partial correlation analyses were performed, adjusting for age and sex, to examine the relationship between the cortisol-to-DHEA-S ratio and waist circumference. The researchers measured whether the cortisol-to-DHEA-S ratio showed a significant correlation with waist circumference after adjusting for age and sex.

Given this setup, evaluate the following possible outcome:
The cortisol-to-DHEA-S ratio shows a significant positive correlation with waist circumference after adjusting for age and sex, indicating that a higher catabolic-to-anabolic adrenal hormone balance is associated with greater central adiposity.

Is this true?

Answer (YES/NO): NO